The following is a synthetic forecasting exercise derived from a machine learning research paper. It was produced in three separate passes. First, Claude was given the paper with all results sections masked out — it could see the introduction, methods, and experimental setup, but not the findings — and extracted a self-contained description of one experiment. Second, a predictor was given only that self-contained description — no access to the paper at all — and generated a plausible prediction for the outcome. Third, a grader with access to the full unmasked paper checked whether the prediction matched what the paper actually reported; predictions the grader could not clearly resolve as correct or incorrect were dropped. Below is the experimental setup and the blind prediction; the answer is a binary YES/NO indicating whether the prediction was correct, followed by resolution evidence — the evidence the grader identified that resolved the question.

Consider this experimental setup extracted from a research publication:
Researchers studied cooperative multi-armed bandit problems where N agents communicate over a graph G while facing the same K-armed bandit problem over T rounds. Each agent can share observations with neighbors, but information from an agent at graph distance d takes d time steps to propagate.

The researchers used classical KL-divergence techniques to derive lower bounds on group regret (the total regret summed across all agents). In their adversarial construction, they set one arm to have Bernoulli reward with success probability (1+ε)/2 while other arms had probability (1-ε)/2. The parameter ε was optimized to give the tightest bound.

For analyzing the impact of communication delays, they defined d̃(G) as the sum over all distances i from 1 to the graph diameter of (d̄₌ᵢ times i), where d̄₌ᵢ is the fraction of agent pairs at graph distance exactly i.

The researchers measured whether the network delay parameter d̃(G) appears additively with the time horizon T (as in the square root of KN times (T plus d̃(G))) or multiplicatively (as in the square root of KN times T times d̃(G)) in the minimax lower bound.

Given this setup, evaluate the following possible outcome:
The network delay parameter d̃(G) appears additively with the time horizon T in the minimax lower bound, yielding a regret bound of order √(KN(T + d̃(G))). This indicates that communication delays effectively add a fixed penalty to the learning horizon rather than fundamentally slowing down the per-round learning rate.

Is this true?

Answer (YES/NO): YES